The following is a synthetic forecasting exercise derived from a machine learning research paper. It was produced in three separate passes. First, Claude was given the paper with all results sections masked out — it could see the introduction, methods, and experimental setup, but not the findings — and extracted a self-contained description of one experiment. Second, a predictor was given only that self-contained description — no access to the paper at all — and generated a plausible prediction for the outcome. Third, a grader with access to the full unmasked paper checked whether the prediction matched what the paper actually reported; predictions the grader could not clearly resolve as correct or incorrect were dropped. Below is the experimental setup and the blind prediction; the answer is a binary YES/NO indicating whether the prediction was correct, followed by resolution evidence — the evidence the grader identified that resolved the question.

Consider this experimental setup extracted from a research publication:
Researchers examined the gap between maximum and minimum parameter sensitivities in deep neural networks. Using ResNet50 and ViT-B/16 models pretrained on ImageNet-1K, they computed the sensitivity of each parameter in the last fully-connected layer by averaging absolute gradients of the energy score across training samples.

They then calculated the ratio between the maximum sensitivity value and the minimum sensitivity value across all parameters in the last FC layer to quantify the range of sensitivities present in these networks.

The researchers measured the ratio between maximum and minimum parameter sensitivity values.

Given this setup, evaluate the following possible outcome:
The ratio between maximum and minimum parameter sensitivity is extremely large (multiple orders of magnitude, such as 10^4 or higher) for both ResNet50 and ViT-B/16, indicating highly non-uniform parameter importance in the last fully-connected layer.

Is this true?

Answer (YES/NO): NO